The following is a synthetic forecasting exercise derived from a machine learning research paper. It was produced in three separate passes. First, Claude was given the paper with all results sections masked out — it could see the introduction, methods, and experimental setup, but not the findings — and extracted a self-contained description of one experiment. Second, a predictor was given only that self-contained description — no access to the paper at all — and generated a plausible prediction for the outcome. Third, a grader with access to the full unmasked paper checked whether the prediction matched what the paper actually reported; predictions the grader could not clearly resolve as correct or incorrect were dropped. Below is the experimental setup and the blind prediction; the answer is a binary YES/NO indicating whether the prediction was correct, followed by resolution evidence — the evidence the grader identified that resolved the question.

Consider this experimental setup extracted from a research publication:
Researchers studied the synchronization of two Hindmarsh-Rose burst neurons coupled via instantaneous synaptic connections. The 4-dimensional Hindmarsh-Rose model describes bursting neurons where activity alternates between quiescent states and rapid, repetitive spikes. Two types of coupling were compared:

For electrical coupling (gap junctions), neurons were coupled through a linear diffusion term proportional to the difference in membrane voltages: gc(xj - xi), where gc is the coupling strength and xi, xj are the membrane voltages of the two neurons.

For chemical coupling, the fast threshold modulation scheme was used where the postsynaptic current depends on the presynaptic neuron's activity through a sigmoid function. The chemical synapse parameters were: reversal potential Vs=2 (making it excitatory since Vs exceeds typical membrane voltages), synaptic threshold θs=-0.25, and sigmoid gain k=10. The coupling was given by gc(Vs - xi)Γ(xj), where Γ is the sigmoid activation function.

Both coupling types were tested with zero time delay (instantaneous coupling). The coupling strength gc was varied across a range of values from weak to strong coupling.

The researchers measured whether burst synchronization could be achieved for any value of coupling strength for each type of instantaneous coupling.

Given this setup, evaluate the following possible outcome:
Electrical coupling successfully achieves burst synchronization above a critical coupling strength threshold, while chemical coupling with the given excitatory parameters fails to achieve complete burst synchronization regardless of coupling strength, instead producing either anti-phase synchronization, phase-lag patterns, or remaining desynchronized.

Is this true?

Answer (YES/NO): NO